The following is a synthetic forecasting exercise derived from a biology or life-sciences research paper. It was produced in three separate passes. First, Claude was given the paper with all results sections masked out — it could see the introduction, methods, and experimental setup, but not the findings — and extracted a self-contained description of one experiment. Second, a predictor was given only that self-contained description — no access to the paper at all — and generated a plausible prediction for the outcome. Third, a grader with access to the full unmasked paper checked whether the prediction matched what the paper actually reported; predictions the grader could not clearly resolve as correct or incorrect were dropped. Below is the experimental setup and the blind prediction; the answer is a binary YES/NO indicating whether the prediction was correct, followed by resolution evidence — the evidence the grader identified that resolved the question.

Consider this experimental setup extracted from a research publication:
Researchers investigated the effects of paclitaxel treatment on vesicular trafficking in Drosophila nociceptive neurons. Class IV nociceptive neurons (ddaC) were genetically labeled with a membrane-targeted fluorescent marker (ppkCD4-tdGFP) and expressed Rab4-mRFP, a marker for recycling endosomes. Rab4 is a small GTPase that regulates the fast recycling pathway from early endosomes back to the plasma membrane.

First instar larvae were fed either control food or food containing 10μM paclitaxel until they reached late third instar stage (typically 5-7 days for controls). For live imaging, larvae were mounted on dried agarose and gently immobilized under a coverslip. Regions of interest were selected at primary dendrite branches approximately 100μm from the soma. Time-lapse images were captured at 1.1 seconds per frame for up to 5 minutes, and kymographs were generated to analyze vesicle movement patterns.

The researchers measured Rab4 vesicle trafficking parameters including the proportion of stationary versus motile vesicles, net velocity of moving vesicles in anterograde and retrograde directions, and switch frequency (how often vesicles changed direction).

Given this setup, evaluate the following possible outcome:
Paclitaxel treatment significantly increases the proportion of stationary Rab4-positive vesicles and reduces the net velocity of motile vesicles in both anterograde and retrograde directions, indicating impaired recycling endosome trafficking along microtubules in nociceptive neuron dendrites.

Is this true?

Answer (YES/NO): YES